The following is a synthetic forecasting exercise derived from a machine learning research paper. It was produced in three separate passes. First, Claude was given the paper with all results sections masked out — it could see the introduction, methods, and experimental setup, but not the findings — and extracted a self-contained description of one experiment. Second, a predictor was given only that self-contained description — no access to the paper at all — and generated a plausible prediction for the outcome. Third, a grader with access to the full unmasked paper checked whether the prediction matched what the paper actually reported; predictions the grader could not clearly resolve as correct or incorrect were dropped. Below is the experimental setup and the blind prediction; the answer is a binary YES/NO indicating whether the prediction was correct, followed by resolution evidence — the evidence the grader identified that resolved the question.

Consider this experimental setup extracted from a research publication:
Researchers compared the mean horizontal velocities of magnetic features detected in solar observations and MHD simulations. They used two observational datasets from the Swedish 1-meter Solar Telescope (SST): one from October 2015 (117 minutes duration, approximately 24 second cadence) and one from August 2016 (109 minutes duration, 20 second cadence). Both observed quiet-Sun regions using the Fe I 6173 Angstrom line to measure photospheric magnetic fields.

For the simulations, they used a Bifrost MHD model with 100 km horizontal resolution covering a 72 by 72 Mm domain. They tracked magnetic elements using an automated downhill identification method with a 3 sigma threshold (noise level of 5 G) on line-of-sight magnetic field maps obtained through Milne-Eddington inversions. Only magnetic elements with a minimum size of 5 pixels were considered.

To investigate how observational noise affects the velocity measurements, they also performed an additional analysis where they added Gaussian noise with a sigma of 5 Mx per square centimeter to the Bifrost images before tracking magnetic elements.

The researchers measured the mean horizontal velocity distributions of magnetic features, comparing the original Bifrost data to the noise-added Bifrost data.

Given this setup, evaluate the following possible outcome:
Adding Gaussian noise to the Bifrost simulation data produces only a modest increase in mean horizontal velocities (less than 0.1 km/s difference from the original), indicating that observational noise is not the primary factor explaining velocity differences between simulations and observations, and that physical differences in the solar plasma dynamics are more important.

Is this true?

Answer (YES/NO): NO